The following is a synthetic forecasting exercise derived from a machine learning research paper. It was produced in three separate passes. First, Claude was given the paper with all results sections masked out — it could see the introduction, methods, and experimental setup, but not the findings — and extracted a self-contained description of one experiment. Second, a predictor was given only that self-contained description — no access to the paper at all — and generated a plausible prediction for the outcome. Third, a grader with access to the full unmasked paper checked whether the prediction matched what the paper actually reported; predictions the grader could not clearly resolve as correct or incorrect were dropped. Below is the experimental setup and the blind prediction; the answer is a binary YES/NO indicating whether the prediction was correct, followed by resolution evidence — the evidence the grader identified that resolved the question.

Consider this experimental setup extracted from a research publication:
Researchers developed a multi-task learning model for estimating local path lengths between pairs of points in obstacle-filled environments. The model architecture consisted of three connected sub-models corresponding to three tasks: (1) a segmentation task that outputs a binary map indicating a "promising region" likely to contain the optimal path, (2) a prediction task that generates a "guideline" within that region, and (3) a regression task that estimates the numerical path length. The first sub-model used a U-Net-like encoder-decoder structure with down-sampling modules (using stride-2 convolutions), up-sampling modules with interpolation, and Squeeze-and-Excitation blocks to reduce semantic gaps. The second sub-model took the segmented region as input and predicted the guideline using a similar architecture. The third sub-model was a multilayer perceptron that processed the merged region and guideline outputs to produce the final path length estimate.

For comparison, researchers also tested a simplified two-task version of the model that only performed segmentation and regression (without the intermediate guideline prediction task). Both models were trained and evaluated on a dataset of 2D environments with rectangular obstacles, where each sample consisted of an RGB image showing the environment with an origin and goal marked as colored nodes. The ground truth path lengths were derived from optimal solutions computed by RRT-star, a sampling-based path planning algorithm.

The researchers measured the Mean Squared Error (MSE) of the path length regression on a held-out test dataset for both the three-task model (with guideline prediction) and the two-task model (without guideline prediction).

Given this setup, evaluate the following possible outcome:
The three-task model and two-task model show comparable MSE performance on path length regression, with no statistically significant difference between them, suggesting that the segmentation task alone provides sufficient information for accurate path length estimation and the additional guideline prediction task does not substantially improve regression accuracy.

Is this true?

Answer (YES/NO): NO